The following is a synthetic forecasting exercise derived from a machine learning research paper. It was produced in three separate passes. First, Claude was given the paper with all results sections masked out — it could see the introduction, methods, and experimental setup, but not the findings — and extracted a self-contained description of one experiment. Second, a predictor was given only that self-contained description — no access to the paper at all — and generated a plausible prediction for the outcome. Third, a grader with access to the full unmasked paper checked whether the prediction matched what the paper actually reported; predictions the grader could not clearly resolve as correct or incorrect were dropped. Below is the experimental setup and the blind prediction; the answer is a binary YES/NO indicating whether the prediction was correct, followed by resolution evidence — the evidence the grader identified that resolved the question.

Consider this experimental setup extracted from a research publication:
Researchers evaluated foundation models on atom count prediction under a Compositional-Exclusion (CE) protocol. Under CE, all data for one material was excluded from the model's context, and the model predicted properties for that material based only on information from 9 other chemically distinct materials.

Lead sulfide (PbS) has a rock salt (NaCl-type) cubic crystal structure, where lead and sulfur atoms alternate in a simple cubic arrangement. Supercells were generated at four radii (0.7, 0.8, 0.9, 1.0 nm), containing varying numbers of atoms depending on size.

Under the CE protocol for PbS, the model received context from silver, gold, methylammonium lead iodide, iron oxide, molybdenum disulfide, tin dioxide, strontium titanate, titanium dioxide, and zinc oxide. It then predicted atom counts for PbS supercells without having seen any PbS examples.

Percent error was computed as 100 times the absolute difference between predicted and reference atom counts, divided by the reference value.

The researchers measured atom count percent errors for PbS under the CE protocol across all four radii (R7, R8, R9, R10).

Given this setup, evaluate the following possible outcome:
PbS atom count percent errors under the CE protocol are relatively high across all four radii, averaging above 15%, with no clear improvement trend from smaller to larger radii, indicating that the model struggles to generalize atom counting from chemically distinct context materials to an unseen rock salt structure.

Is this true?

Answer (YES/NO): YES